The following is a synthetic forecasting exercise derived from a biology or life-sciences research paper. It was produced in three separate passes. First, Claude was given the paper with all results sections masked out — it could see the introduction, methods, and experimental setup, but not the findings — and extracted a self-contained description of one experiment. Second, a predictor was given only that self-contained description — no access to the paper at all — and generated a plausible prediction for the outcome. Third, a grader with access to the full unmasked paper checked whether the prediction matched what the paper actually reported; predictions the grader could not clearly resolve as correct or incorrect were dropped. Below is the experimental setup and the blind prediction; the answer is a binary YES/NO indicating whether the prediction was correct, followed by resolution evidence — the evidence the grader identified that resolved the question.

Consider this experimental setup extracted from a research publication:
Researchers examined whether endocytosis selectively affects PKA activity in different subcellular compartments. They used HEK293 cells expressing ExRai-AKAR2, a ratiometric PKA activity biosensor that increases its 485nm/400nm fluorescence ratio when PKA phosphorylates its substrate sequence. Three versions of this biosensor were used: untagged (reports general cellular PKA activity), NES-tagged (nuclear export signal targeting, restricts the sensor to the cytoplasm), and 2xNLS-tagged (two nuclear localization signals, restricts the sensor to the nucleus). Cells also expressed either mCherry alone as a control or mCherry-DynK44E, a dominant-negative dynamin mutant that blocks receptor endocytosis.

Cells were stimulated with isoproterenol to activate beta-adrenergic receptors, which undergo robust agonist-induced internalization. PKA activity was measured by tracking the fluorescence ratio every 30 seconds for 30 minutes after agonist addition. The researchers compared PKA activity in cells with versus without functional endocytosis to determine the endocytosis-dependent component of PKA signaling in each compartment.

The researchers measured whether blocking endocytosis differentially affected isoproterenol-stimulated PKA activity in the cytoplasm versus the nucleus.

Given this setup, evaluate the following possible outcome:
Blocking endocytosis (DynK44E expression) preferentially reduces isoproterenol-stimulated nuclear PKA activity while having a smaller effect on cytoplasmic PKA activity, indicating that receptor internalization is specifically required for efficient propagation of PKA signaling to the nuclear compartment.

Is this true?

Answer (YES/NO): NO